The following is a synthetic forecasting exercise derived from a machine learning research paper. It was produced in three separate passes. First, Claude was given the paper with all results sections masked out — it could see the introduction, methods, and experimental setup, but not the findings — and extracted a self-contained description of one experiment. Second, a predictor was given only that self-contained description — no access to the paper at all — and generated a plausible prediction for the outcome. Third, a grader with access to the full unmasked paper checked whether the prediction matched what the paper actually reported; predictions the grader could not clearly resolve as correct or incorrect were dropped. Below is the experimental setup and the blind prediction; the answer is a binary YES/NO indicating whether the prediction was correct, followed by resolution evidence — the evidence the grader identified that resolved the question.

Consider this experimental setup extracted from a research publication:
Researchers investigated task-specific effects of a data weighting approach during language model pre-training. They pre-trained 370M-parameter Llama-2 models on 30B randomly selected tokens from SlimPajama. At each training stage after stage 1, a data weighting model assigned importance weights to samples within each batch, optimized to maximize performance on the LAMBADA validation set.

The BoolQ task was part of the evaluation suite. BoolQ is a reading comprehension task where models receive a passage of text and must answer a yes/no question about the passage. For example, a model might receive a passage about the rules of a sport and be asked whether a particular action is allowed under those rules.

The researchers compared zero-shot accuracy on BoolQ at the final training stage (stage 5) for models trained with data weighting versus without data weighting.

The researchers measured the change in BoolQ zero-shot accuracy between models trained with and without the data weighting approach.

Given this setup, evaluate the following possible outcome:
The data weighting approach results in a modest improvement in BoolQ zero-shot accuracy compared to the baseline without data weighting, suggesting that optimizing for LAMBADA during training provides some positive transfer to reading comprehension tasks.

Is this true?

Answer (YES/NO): NO